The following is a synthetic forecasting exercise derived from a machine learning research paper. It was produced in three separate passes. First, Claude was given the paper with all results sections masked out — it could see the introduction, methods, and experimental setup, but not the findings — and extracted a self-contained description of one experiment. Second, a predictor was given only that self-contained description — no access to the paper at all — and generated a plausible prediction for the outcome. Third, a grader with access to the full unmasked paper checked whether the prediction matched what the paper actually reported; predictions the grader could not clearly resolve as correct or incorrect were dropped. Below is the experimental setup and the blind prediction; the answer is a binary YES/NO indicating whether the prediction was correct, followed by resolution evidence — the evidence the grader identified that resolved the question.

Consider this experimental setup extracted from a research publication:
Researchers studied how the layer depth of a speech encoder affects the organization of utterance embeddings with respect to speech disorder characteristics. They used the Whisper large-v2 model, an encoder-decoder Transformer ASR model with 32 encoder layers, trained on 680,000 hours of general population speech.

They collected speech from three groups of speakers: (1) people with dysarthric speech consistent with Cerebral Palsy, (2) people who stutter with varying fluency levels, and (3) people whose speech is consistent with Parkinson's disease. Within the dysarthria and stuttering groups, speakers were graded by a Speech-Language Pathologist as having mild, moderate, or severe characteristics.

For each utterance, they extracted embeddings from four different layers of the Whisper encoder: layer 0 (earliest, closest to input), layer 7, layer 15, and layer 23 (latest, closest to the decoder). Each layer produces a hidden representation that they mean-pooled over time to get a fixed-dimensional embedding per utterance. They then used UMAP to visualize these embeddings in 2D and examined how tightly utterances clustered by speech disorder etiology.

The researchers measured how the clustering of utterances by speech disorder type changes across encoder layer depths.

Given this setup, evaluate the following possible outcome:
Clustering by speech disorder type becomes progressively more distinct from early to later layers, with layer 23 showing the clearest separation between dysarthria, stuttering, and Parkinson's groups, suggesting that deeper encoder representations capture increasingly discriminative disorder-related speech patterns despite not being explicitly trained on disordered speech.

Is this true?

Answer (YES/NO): YES